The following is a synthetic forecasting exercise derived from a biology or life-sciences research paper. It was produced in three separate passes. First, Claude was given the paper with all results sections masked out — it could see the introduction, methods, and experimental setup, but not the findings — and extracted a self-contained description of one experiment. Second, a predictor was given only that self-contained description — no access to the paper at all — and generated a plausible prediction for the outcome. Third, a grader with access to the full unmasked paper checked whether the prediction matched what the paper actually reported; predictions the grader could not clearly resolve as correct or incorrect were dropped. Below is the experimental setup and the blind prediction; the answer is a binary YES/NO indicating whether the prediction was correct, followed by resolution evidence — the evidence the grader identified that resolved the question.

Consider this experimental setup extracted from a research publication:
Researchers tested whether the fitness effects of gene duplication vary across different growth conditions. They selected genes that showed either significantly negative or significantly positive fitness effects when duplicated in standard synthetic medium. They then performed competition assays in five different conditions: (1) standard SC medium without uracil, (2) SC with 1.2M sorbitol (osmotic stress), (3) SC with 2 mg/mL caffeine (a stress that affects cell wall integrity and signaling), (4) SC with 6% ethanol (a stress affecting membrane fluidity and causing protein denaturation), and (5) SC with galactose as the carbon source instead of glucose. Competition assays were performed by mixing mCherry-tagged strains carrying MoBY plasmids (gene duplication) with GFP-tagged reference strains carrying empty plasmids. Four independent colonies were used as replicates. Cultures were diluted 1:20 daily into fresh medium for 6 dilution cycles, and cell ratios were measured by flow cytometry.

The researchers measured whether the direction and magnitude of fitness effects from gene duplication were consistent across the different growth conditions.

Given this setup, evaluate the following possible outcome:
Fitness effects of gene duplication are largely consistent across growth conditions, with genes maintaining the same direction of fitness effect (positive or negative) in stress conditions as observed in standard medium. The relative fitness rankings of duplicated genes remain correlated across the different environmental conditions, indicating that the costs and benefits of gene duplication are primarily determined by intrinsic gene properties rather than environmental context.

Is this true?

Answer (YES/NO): NO